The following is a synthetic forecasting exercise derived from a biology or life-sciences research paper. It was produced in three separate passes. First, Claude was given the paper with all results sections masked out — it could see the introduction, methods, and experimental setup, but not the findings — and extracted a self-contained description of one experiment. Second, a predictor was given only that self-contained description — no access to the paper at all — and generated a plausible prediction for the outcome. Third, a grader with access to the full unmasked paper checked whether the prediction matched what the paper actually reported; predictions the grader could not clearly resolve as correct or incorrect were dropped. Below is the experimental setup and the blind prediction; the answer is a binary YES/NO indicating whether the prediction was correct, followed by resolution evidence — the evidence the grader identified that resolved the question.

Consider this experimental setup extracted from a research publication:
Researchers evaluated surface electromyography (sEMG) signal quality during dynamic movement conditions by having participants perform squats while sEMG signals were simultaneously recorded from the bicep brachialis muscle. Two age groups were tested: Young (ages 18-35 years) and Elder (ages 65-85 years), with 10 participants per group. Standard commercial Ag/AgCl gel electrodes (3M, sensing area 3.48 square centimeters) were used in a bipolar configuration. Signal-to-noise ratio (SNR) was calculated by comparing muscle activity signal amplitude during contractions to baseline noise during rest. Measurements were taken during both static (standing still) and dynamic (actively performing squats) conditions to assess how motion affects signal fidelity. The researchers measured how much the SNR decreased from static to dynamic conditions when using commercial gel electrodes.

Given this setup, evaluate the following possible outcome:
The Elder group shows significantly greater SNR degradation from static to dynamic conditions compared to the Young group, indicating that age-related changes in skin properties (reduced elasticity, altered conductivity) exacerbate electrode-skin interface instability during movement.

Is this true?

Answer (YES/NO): NO